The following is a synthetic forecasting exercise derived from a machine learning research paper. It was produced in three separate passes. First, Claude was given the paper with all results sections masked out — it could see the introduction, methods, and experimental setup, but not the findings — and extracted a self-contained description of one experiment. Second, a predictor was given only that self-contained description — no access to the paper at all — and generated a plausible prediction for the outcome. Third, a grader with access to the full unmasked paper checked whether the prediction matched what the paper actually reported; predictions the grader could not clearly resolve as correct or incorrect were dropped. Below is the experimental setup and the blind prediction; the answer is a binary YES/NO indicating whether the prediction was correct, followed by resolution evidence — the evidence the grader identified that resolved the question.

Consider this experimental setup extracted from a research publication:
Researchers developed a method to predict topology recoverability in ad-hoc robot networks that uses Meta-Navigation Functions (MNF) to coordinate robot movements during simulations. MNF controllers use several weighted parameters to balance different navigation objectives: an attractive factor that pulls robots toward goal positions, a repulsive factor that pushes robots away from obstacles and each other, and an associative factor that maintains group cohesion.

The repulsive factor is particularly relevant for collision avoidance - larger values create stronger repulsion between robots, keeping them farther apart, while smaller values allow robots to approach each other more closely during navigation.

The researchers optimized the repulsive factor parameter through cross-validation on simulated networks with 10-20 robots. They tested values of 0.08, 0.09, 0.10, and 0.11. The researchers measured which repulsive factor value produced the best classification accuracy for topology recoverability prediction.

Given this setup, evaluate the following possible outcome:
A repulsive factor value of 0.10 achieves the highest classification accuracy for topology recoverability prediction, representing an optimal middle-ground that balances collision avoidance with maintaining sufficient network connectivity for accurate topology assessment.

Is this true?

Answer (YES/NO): YES